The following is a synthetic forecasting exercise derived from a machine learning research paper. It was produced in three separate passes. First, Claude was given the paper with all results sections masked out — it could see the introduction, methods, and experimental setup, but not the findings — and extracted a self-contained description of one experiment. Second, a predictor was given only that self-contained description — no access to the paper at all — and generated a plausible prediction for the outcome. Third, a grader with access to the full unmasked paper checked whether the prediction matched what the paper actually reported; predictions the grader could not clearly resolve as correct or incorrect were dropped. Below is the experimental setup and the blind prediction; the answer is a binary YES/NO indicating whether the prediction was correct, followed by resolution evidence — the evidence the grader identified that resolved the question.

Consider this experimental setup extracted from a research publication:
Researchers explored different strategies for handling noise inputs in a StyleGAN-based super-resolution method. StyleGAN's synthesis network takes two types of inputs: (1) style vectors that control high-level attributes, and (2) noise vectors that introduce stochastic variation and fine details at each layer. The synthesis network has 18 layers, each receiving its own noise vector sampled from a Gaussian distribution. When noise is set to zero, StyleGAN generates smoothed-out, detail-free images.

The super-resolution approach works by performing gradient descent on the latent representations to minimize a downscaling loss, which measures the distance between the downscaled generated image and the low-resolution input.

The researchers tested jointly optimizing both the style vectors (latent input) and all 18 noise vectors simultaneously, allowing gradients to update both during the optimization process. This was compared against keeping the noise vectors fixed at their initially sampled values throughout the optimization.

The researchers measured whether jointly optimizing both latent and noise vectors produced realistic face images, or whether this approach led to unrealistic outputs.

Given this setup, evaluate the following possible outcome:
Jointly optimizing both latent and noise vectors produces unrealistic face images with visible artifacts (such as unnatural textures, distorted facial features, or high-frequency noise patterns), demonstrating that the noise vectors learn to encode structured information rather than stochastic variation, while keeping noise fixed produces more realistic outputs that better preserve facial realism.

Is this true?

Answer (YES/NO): NO